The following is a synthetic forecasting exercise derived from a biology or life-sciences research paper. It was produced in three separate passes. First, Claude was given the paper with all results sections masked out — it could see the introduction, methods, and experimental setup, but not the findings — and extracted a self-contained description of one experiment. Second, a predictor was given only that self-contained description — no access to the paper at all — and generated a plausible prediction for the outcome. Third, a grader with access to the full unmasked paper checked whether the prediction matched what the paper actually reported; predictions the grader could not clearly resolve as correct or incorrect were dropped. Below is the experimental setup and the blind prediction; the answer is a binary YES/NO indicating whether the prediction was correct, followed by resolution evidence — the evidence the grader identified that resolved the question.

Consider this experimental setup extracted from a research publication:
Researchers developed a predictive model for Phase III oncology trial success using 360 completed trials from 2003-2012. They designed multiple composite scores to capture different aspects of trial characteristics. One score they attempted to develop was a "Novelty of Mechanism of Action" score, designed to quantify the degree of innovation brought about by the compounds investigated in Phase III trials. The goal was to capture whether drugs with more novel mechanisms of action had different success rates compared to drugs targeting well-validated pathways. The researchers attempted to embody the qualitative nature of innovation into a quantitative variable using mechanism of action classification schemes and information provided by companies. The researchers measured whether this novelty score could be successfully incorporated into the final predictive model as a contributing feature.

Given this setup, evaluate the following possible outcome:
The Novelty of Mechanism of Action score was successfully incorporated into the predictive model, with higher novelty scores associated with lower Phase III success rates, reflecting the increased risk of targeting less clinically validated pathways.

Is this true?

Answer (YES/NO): NO